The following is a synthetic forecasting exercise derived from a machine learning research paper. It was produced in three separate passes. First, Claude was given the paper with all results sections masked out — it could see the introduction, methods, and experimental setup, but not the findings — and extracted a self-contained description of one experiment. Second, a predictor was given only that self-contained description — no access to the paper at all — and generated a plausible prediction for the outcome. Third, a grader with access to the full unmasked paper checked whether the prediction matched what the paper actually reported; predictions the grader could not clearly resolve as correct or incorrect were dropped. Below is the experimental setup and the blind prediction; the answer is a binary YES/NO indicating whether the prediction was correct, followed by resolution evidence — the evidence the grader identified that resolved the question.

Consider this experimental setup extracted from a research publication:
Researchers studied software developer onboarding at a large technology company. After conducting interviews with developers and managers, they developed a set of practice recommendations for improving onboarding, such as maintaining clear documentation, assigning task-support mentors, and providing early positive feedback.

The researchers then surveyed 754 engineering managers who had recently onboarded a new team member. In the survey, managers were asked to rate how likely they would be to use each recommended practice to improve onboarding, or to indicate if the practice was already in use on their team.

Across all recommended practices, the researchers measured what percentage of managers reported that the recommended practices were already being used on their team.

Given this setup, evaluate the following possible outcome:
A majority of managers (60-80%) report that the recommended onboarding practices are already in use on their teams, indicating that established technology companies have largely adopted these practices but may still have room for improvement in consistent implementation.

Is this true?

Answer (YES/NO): NO